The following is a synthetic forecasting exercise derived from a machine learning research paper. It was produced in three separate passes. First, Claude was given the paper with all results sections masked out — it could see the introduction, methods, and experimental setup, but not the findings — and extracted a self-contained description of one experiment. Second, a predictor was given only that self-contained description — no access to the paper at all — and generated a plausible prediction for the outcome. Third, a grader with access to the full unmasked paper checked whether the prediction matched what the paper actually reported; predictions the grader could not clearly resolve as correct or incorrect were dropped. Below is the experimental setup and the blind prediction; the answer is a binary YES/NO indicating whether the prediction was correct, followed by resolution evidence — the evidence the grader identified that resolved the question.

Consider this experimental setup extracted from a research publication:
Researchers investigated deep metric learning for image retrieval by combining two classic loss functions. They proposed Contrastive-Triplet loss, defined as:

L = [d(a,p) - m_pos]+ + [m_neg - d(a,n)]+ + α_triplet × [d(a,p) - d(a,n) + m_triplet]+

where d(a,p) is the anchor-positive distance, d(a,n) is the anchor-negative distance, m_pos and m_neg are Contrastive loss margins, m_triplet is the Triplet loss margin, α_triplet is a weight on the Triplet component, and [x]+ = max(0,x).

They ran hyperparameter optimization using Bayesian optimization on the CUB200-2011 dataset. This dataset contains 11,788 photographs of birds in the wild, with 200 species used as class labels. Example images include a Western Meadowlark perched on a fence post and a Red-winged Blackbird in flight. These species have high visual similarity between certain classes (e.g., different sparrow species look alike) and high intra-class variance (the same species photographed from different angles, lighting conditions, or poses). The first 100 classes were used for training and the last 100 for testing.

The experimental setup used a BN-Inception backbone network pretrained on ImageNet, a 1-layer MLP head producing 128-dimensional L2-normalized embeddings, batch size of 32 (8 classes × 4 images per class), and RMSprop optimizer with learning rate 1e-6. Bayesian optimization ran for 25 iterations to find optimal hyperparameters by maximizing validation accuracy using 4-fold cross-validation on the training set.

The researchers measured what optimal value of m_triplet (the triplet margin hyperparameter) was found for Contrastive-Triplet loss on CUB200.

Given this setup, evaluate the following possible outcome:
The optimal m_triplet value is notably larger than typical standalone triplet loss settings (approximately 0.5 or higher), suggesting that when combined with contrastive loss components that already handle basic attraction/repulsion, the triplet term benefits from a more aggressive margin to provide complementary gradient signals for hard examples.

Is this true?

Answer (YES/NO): NO